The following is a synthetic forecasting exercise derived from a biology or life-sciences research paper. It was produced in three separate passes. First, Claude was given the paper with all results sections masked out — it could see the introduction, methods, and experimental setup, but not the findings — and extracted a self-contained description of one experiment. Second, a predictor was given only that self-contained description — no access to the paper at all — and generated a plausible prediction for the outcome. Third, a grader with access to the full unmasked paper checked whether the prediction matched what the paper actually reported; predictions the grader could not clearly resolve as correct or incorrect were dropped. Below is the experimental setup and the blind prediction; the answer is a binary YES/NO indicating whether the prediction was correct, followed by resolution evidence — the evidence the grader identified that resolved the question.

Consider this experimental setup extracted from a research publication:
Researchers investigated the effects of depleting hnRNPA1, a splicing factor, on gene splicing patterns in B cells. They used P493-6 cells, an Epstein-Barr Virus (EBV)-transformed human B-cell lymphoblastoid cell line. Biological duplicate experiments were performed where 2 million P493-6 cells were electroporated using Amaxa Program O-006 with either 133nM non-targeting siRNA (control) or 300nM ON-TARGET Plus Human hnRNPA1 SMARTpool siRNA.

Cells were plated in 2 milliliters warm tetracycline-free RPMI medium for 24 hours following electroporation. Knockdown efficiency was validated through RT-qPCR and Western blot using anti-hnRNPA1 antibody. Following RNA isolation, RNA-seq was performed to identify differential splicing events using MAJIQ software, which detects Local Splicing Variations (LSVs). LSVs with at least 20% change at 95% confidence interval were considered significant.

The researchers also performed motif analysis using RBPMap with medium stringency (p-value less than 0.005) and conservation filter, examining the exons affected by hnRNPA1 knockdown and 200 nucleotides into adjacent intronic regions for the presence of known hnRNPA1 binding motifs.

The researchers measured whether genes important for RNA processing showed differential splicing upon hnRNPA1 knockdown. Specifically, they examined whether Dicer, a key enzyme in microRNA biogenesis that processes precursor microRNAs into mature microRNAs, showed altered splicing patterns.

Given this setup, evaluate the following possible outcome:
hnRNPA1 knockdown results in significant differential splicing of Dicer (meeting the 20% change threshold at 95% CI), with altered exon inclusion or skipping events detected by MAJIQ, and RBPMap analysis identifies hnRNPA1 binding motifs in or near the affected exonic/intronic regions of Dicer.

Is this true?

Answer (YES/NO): YES